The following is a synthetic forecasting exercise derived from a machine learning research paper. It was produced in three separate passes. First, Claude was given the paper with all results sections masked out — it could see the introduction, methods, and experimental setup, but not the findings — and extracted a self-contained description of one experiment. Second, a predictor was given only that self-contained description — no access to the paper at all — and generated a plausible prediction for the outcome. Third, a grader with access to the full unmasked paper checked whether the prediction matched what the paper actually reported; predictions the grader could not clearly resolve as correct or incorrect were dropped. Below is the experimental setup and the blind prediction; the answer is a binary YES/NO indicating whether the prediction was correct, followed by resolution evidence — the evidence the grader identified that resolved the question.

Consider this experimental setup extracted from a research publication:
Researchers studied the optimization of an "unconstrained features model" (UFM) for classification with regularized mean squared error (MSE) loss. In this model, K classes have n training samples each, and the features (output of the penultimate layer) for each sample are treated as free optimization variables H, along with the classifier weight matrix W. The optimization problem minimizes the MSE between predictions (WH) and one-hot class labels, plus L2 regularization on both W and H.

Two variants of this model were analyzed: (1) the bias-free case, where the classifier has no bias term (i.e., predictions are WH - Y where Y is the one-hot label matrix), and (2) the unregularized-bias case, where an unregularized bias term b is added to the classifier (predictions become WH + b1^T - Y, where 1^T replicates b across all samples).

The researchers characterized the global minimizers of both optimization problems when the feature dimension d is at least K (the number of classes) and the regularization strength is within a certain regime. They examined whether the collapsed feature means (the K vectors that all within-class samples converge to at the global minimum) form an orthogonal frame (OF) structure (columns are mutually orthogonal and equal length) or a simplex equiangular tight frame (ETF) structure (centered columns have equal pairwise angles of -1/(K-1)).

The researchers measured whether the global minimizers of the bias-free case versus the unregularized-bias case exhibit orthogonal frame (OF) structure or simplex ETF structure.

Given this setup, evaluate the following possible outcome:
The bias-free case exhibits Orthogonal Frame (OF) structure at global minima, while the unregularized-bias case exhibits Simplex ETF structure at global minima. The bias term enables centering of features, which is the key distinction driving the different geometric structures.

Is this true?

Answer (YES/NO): YES